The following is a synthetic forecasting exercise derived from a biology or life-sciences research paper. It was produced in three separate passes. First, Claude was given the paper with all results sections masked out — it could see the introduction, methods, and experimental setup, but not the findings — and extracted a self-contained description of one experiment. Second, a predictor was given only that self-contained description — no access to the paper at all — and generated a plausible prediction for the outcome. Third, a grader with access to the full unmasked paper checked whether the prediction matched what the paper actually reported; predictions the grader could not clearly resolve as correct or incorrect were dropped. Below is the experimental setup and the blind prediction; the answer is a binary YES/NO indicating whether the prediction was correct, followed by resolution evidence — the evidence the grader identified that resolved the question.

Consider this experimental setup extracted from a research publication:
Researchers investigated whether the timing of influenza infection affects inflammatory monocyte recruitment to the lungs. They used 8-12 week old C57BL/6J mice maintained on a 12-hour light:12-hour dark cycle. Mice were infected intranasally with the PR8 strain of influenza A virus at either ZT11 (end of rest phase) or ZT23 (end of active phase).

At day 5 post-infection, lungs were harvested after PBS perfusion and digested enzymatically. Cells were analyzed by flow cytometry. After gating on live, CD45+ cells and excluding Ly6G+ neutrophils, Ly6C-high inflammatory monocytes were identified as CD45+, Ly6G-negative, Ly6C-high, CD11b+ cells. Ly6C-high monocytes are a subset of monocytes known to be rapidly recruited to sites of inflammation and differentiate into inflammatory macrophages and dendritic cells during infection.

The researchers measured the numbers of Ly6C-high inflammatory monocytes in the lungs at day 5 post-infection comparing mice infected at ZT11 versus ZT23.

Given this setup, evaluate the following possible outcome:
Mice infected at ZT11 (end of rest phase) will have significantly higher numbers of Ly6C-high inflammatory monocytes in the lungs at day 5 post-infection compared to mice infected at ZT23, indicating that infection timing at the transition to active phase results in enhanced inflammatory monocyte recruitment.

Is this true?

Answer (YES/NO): YES